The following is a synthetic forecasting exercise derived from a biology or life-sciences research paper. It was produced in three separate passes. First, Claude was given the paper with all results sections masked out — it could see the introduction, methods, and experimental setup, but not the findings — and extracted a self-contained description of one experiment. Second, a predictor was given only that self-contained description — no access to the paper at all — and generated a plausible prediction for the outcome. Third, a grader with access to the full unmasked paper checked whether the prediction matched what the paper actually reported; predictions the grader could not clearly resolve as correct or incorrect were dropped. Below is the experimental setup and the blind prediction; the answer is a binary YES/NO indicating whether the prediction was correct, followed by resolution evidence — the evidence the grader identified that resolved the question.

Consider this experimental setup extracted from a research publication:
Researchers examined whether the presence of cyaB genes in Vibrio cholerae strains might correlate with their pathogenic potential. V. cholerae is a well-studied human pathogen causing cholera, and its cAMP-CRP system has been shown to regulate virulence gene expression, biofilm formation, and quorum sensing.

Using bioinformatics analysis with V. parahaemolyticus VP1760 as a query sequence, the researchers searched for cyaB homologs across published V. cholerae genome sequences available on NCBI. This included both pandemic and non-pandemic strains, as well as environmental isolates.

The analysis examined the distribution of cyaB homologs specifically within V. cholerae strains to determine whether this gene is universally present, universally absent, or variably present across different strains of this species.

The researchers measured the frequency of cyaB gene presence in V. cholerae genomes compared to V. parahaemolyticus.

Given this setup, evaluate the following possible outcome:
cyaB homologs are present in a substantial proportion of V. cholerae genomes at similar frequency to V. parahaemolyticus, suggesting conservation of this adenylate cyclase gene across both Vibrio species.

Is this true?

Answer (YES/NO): NO